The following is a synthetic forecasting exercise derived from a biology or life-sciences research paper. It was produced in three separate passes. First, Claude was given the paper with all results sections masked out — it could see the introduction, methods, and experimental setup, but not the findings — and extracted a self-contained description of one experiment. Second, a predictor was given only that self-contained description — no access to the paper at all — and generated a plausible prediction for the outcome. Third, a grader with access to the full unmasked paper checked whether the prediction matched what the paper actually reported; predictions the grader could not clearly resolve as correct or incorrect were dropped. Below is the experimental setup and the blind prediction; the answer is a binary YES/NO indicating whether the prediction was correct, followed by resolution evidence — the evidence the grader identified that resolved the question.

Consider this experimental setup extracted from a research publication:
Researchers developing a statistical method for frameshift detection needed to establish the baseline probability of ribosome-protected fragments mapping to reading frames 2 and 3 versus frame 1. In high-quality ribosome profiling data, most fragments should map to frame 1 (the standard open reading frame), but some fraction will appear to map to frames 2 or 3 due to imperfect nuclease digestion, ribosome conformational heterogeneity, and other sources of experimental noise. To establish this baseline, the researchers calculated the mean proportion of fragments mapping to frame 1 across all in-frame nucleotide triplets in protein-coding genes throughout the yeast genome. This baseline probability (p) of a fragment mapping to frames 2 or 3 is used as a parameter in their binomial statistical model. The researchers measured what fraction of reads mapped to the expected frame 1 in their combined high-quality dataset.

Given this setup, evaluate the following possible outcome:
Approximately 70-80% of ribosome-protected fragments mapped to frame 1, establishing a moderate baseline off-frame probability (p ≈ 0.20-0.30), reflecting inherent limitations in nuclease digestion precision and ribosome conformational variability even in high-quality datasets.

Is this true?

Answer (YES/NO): NO